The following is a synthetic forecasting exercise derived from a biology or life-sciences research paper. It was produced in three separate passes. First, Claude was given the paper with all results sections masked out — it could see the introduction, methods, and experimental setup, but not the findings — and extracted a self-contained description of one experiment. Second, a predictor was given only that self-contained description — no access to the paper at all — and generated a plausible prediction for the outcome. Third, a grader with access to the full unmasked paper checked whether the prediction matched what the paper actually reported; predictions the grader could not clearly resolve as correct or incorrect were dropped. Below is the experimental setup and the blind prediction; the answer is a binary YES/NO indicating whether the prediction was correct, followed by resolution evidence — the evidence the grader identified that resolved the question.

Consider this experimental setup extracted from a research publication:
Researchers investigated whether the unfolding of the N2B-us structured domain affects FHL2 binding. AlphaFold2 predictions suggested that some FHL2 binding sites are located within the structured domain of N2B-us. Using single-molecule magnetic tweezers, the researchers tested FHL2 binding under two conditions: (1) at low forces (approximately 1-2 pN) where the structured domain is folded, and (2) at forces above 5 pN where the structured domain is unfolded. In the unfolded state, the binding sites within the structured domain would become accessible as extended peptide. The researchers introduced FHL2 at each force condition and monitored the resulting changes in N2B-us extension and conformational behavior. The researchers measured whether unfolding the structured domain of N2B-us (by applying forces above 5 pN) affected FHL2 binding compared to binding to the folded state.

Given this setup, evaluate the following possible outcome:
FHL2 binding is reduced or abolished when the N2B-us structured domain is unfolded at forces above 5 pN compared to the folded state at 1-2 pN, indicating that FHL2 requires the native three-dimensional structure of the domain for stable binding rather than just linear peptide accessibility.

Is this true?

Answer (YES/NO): NO